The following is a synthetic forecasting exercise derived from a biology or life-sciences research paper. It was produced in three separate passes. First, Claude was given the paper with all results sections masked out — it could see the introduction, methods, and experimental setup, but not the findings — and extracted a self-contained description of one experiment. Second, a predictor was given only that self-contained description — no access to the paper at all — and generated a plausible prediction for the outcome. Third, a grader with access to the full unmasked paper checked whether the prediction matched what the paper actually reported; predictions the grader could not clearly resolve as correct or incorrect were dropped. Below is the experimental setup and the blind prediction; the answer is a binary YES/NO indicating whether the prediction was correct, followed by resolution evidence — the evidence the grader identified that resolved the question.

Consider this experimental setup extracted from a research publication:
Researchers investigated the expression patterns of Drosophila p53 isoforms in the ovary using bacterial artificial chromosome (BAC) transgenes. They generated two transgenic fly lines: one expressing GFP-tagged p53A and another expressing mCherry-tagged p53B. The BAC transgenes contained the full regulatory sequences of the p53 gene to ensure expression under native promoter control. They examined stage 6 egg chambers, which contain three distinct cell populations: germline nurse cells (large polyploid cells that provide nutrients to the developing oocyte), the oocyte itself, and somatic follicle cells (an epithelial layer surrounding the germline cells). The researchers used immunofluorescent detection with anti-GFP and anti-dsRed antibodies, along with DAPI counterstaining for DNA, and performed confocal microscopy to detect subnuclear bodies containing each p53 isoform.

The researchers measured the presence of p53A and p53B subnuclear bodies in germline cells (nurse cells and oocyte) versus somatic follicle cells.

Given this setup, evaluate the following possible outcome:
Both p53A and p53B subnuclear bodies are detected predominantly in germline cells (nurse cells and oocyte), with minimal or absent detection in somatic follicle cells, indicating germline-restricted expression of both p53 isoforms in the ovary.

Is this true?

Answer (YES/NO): NO